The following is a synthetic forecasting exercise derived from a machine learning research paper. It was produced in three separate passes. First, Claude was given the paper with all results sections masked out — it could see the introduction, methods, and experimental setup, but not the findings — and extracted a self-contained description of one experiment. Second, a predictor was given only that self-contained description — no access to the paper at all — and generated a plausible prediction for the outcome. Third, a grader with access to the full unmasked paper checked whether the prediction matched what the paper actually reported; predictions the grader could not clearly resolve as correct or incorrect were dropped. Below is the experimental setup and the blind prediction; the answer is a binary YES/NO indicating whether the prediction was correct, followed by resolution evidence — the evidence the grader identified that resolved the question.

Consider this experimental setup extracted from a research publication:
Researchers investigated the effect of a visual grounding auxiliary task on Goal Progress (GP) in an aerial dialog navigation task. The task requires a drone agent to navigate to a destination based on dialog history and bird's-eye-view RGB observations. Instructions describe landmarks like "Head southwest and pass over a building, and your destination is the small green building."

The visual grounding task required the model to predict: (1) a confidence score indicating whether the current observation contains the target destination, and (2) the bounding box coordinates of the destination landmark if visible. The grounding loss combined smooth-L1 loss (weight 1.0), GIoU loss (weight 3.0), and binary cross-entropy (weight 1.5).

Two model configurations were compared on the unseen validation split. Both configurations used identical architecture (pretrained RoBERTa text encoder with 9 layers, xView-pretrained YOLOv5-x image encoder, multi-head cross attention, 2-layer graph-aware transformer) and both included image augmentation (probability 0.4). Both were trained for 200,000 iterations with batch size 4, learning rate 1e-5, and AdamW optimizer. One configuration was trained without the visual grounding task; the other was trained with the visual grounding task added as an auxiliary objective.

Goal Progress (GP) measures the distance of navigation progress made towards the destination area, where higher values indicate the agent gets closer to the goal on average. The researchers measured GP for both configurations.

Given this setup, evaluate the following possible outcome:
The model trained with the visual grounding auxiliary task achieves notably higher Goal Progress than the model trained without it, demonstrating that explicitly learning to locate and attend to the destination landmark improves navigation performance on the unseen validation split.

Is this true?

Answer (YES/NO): NO